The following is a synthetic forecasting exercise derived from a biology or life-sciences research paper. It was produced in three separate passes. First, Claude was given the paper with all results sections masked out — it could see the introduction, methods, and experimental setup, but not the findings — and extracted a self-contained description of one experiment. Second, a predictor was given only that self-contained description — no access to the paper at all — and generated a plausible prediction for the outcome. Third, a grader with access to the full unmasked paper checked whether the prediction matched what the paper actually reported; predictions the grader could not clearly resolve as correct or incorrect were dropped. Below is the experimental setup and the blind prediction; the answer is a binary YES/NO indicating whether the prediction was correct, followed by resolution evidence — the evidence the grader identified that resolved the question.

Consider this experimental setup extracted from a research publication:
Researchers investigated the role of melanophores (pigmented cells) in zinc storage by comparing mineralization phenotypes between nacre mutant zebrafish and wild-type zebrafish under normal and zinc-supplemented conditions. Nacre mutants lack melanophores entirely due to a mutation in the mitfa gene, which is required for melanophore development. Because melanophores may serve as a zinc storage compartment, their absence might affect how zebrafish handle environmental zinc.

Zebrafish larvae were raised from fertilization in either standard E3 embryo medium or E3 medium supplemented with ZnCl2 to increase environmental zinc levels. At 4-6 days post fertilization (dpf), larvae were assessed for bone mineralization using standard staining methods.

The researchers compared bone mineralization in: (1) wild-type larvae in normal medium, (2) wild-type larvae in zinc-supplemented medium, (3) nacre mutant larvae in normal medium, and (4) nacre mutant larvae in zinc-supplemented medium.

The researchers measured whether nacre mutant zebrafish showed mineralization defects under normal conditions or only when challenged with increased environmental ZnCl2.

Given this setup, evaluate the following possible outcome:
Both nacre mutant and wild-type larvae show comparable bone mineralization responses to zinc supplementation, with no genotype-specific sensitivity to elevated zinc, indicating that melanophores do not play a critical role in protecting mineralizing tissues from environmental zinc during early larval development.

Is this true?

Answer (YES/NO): NO